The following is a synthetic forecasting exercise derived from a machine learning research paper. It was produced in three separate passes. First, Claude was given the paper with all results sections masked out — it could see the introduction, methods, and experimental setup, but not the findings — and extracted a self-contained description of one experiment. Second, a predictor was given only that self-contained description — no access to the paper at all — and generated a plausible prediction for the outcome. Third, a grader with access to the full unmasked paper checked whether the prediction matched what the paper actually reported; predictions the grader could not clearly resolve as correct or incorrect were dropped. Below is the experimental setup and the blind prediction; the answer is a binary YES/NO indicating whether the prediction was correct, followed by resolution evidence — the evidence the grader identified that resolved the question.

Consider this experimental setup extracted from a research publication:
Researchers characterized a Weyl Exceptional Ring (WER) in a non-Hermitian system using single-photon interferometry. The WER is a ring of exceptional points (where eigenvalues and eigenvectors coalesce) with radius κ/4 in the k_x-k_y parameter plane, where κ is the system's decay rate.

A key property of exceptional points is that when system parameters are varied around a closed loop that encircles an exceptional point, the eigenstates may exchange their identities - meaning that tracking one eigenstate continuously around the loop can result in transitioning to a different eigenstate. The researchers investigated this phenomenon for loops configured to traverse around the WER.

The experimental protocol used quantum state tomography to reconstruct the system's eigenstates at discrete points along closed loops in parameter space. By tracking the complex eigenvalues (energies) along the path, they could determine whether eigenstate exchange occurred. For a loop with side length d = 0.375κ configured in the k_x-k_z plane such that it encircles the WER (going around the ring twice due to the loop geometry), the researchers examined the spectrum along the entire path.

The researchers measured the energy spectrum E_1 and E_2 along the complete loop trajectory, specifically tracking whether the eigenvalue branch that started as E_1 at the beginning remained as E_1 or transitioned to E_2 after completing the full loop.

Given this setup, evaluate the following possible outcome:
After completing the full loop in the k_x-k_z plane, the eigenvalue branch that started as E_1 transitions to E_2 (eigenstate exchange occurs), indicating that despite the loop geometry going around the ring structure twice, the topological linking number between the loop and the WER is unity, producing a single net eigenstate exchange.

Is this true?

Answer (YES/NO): NO